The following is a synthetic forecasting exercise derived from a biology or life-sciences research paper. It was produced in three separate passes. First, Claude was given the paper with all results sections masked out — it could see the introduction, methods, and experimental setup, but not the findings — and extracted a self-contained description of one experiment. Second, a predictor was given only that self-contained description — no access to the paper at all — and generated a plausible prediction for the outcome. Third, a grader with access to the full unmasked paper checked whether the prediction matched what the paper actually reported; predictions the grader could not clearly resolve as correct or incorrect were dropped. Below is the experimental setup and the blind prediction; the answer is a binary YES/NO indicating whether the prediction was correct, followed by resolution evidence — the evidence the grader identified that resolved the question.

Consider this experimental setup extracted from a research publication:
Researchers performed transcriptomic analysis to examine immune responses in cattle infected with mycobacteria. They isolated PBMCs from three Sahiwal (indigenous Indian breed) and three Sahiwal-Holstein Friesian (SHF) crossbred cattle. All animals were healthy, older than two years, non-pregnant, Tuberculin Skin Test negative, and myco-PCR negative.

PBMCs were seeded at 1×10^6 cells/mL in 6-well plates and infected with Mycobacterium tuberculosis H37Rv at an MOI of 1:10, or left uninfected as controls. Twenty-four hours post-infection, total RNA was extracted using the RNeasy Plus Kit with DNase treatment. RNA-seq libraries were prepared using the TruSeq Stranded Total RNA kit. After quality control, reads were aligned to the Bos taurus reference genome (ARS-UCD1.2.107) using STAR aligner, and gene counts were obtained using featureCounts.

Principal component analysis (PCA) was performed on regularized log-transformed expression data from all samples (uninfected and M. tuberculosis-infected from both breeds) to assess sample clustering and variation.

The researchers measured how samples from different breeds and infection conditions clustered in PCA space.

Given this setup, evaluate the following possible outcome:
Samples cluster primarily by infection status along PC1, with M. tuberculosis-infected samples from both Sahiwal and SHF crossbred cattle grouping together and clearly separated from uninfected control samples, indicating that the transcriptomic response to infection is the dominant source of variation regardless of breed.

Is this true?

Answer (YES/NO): NO